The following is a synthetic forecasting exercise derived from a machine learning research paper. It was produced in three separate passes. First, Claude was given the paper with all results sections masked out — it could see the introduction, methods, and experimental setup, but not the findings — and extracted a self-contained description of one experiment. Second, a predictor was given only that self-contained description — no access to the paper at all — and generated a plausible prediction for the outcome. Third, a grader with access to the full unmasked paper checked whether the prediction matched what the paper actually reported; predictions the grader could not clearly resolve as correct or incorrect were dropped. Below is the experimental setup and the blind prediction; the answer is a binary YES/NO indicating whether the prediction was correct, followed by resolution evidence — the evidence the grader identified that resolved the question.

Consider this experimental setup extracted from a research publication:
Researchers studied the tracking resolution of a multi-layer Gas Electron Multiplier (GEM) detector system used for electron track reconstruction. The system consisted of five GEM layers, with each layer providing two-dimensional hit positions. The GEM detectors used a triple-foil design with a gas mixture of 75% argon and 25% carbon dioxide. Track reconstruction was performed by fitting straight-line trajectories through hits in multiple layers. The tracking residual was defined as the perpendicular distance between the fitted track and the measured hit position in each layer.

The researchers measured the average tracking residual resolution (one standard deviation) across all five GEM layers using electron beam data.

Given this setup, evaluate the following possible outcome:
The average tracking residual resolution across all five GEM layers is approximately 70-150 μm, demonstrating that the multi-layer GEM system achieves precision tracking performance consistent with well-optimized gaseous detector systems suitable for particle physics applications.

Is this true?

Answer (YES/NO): YES